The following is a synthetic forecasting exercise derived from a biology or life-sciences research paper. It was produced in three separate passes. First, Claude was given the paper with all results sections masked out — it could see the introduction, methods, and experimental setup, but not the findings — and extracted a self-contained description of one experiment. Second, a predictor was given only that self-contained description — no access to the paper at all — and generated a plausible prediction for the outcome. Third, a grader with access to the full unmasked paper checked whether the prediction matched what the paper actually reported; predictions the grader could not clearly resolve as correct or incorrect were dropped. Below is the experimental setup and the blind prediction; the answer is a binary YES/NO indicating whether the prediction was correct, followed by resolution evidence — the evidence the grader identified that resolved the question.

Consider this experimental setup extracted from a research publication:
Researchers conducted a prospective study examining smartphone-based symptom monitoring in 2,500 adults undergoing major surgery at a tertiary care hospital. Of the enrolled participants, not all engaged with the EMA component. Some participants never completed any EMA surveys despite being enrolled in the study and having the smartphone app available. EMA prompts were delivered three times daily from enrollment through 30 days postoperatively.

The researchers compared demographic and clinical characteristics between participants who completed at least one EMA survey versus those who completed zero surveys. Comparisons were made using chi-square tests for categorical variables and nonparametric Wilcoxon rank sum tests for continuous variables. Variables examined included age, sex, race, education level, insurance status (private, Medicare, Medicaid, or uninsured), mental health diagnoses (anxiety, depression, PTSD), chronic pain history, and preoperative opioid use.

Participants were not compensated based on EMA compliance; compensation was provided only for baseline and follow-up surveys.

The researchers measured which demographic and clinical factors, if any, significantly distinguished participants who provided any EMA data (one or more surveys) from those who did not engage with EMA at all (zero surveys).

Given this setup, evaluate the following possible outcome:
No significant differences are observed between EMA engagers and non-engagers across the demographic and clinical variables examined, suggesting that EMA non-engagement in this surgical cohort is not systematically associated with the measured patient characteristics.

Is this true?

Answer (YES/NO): NO